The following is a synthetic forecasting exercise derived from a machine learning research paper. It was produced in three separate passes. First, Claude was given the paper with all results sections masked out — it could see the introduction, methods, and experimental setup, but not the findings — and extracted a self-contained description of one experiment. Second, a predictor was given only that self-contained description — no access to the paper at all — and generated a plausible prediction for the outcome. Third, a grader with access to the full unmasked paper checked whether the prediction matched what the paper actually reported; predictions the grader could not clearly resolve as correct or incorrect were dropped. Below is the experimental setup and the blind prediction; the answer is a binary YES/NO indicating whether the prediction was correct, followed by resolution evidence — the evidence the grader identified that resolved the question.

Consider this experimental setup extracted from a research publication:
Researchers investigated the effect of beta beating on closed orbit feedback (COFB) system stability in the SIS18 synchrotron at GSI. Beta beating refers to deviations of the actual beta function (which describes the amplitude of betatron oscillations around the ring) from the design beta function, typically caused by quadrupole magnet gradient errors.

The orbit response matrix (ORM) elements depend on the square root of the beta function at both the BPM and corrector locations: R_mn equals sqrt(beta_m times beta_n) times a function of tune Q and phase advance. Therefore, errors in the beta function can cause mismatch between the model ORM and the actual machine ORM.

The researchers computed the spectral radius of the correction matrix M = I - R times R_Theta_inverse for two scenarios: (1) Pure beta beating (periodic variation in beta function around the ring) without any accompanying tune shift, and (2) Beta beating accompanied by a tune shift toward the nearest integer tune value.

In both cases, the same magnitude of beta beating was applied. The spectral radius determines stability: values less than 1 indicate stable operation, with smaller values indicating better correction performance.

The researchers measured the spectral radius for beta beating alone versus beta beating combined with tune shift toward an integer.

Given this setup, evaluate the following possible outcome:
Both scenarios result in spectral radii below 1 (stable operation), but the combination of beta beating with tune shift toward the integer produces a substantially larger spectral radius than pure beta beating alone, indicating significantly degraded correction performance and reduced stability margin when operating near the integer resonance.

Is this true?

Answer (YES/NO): NO